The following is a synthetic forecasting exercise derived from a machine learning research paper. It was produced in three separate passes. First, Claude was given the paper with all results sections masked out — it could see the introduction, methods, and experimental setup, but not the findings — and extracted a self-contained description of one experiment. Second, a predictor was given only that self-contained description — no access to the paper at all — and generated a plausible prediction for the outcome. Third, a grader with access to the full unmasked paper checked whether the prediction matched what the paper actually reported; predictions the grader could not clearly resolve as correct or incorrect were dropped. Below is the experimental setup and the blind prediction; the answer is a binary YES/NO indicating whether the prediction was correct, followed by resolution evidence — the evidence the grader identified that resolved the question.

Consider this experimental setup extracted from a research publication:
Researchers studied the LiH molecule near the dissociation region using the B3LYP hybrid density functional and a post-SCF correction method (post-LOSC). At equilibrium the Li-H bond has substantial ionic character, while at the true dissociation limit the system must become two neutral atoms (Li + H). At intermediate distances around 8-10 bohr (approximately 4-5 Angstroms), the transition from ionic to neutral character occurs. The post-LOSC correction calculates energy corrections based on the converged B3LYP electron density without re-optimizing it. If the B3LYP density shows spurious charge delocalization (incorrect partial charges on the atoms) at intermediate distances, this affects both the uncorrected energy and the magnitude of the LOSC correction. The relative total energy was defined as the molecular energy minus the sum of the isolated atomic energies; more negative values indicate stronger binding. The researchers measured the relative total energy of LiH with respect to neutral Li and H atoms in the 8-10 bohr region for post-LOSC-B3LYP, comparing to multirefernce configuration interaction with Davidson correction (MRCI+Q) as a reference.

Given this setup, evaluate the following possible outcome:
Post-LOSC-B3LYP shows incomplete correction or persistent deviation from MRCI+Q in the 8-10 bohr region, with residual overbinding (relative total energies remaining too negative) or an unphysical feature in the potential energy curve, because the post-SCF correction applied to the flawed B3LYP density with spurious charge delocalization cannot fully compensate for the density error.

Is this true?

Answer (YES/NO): YES